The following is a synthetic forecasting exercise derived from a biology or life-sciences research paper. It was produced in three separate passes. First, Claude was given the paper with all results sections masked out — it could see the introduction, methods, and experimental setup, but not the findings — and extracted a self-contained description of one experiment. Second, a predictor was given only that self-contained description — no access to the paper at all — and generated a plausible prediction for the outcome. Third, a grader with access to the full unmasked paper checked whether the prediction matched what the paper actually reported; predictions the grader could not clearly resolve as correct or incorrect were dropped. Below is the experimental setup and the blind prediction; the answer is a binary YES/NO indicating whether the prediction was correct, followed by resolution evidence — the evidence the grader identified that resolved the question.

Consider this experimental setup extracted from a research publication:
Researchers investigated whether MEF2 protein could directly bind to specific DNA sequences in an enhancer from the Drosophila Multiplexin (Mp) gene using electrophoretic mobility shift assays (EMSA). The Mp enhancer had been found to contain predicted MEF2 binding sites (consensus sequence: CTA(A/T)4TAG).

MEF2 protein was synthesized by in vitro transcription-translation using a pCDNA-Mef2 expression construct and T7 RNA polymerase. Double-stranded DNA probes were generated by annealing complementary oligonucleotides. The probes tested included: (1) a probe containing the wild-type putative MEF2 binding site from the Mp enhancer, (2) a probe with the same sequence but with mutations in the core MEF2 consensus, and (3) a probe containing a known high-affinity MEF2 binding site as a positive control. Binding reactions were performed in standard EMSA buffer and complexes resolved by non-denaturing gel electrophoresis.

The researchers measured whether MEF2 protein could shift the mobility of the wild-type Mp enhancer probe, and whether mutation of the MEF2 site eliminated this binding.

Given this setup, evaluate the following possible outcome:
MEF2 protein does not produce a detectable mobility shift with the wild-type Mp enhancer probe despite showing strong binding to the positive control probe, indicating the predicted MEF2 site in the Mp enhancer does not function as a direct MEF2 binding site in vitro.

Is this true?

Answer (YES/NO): NO